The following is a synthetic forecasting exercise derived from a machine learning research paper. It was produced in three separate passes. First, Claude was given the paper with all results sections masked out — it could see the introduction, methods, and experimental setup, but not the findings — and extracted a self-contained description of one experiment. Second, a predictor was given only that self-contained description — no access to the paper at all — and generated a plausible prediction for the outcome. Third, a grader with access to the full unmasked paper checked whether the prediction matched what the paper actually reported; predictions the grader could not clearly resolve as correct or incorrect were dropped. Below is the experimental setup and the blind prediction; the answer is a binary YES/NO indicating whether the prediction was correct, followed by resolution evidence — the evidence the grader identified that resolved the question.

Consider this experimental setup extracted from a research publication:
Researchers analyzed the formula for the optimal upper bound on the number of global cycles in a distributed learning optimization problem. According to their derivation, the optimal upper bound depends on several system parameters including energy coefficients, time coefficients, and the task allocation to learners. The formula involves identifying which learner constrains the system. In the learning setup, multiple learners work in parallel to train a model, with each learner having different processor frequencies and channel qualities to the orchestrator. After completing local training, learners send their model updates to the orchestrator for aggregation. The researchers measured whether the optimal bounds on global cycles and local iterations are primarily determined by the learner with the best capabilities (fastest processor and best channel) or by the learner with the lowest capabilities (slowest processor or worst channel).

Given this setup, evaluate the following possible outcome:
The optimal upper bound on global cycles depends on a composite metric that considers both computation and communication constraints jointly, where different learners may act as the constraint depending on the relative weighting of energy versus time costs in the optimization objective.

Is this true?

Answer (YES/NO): NO